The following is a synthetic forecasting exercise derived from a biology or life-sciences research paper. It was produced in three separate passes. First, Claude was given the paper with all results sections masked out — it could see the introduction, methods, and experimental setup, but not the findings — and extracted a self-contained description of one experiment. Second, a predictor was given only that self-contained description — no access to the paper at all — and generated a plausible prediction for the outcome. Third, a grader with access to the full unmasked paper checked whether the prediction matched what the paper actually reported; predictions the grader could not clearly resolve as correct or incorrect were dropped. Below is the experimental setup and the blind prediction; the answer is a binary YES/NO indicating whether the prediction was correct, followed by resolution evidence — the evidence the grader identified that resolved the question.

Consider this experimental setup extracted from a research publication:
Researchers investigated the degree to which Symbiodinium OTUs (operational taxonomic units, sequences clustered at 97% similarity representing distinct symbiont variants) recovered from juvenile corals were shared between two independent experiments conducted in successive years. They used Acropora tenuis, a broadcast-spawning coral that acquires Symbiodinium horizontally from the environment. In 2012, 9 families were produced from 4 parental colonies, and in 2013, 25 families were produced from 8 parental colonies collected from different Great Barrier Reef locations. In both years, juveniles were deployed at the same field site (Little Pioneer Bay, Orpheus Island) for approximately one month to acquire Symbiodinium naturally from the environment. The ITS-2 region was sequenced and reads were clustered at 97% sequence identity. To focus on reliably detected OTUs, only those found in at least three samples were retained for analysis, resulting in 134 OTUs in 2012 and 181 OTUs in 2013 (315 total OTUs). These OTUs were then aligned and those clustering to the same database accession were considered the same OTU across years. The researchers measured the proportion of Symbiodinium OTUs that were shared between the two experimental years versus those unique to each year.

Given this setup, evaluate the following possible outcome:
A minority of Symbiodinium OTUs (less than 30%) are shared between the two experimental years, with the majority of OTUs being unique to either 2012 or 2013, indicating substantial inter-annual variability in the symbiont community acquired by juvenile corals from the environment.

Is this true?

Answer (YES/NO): YES